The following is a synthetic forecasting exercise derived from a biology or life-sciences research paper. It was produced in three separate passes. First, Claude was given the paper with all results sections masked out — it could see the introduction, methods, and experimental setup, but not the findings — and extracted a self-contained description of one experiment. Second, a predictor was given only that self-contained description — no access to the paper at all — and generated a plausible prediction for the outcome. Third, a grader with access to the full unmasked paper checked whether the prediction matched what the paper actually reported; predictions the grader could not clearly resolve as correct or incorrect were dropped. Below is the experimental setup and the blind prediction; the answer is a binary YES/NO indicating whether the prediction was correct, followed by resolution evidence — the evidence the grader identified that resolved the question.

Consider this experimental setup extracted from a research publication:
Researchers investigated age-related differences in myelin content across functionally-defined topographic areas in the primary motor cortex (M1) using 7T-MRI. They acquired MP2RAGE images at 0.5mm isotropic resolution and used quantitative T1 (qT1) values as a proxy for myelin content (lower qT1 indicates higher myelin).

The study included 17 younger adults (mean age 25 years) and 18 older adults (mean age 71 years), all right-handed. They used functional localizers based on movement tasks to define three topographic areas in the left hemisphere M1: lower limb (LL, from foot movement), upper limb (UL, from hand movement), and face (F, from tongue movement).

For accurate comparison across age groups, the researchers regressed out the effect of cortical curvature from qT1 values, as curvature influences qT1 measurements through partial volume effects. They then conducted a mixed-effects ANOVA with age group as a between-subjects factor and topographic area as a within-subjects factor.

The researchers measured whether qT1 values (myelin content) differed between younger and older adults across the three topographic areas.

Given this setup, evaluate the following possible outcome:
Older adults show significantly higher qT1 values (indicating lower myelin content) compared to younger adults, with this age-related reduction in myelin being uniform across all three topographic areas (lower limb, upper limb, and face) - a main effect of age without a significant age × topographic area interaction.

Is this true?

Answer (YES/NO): NO